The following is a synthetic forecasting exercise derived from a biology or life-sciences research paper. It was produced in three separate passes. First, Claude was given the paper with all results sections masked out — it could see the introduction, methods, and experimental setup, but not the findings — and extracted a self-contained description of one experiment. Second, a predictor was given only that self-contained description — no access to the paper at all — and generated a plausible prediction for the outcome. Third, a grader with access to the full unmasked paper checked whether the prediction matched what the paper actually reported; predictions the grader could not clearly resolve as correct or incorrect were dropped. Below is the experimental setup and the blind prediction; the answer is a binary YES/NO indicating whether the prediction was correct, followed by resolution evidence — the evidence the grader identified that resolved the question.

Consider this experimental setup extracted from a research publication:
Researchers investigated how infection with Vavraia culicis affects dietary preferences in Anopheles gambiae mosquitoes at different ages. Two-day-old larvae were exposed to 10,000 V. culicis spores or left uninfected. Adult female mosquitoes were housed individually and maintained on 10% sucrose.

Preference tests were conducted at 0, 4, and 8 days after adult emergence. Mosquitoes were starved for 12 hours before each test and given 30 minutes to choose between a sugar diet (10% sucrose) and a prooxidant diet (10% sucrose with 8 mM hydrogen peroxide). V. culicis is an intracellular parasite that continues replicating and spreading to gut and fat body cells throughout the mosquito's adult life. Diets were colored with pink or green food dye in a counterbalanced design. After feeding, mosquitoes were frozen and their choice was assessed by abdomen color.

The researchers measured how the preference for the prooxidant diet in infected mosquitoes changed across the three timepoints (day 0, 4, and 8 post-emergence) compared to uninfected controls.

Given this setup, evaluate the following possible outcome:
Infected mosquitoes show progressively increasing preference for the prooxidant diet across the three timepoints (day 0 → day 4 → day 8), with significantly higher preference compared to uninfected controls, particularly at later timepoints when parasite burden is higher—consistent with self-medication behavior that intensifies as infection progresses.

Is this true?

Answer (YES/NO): NO